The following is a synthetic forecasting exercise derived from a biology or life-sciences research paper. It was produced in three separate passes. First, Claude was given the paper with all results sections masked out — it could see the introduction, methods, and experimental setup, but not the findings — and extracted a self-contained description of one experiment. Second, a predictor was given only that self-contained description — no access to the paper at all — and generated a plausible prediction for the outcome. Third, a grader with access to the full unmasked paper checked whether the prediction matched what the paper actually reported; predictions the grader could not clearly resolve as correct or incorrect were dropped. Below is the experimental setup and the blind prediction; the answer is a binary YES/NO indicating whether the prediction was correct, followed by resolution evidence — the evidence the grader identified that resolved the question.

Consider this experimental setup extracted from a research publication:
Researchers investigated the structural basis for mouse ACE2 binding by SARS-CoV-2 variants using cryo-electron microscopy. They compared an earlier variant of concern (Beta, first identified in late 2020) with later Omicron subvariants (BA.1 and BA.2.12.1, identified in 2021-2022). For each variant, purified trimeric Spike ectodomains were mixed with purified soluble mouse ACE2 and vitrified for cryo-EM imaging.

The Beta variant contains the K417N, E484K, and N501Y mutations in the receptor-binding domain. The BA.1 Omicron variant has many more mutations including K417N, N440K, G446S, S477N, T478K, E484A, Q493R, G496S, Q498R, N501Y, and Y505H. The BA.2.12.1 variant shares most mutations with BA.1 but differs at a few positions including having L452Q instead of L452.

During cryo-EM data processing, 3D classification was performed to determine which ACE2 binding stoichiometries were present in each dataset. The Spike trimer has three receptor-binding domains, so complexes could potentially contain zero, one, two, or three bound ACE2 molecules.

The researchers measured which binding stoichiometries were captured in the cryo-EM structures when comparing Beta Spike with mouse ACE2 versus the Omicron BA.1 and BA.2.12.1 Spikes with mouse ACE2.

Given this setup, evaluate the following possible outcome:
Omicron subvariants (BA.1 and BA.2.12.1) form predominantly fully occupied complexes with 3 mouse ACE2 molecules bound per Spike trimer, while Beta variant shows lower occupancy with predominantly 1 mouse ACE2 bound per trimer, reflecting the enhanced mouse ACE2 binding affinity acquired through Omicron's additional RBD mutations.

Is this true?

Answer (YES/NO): NO